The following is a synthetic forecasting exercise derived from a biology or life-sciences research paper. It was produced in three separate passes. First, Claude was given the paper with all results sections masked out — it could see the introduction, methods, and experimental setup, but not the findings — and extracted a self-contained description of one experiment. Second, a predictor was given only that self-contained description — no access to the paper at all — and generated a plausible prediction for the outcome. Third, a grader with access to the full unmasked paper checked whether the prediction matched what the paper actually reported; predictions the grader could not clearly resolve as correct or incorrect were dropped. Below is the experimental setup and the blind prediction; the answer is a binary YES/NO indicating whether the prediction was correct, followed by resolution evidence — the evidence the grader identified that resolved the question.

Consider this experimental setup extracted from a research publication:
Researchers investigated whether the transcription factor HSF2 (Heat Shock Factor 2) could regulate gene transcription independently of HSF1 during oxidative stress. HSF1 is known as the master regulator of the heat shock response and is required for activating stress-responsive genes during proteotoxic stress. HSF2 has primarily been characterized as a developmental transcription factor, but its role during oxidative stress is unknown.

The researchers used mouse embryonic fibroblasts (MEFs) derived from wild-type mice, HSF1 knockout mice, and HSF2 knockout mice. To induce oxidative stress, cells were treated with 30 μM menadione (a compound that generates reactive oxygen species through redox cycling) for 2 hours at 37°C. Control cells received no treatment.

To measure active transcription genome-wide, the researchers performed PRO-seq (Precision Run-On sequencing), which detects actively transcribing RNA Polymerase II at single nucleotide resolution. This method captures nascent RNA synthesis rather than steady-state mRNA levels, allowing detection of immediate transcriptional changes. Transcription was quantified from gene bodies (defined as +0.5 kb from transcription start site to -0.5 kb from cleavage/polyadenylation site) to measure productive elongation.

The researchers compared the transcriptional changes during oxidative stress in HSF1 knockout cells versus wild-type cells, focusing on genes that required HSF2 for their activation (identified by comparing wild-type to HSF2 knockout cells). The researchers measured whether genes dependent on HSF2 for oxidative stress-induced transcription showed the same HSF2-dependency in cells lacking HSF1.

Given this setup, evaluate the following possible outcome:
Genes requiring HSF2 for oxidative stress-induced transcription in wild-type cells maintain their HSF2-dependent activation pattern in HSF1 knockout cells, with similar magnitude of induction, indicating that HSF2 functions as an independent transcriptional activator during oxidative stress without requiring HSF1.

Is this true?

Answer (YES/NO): YES